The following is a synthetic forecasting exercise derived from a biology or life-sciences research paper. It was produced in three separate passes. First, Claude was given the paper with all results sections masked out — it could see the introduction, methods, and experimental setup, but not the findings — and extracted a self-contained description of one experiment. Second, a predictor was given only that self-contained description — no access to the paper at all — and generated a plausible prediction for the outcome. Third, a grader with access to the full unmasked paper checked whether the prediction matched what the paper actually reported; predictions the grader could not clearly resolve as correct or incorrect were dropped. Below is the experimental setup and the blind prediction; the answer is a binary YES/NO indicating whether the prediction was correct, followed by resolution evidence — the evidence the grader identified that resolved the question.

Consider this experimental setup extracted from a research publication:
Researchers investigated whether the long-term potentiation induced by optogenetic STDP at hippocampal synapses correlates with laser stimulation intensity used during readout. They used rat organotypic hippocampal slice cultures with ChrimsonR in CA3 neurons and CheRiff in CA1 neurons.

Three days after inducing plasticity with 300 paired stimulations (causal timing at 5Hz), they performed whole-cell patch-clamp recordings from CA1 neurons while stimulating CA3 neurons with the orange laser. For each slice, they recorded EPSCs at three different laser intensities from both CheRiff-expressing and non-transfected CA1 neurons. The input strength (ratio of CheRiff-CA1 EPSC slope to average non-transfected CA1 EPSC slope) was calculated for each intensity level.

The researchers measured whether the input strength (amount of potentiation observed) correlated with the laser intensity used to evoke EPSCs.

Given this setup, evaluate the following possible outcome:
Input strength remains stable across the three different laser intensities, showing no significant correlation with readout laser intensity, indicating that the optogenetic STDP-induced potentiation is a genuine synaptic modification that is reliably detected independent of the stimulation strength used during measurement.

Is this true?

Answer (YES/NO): YES